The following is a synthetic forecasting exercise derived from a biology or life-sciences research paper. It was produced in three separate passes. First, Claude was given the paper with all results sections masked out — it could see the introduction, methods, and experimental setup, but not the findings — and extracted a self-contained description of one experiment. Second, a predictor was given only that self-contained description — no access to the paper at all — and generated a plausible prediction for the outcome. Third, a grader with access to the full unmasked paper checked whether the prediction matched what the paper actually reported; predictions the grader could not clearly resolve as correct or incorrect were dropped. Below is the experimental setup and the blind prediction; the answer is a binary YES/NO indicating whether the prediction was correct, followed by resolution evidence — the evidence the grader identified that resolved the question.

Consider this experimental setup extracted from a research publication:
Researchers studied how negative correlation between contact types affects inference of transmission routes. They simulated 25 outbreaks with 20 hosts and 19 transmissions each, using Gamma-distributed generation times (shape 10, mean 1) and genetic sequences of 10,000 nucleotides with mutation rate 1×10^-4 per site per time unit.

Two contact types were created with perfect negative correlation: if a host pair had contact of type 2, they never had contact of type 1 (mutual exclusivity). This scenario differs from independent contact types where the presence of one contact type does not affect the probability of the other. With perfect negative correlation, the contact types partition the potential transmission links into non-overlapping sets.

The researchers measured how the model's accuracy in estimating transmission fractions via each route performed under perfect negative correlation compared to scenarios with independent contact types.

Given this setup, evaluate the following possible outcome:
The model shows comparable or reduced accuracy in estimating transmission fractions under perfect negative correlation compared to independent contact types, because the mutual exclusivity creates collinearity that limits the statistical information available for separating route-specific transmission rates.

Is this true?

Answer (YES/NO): NO